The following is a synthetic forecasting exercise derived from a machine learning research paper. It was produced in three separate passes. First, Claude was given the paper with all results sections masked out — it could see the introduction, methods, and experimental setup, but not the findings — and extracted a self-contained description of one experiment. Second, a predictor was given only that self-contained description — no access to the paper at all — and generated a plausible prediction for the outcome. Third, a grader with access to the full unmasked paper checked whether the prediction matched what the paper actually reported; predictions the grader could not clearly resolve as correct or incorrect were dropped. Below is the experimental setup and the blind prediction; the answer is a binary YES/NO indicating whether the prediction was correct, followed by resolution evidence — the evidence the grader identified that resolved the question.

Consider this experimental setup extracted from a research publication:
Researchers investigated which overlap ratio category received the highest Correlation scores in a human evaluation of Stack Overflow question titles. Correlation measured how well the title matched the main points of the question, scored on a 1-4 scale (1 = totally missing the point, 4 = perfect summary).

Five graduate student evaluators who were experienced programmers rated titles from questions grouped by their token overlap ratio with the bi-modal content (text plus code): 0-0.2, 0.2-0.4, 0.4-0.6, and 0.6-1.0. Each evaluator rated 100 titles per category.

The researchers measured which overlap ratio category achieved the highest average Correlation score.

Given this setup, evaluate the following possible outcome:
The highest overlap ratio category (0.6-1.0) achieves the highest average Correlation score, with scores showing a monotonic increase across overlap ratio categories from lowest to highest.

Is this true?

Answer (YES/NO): NO